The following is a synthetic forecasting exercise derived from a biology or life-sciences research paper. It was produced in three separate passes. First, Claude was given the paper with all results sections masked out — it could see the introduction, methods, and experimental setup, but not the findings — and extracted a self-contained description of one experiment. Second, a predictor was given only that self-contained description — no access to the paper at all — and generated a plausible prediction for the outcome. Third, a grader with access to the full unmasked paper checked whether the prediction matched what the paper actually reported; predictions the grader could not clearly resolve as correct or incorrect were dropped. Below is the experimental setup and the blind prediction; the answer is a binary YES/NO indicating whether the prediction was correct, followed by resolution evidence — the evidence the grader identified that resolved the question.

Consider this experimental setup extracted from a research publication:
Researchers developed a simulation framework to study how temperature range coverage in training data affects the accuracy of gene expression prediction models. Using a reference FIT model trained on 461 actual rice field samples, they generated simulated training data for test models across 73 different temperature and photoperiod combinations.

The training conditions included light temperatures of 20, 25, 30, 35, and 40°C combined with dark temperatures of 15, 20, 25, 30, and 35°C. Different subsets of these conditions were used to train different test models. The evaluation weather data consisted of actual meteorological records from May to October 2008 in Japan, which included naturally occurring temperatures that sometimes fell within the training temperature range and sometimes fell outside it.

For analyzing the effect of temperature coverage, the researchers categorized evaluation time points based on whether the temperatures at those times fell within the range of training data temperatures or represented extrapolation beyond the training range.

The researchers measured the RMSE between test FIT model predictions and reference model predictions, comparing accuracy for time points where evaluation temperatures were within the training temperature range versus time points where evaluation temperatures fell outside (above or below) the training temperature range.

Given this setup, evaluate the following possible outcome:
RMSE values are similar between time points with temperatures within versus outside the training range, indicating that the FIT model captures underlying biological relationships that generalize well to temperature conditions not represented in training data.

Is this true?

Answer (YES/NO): NO